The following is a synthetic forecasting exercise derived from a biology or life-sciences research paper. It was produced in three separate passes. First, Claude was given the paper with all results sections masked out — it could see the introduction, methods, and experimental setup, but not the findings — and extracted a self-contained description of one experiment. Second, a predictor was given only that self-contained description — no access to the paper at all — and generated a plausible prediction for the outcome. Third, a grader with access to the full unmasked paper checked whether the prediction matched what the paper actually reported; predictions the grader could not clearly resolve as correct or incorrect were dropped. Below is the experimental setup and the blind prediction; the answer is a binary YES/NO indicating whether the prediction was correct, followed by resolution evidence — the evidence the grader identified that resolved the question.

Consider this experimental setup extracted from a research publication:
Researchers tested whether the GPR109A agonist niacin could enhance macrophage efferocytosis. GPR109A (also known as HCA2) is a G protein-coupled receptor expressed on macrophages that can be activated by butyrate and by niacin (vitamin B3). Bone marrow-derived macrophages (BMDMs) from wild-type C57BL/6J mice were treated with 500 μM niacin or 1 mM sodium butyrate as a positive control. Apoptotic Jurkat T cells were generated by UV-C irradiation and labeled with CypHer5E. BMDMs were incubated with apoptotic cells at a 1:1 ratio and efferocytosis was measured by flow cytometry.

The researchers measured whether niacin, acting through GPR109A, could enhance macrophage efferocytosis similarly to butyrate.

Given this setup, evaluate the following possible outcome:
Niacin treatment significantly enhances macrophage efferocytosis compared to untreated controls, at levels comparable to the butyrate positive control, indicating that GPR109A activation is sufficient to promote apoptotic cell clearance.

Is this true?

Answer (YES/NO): NO